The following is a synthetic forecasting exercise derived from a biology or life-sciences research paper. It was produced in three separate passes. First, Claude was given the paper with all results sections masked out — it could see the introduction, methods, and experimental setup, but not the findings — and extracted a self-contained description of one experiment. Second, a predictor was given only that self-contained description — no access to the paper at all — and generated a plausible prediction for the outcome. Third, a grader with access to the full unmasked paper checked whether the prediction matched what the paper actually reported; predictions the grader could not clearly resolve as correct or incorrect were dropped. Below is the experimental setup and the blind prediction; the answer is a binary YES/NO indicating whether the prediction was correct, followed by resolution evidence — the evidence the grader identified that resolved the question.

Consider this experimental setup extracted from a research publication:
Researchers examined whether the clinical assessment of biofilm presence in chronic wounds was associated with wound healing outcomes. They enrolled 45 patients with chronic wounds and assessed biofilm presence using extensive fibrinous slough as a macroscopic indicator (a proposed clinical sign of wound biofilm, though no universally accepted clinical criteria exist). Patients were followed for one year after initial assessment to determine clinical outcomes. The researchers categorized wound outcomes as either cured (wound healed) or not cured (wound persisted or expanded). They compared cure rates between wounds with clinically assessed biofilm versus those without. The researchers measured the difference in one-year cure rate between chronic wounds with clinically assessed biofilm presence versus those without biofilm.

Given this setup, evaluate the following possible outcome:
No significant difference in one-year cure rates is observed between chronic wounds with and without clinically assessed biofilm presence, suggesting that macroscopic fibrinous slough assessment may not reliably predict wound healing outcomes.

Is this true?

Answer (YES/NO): NO